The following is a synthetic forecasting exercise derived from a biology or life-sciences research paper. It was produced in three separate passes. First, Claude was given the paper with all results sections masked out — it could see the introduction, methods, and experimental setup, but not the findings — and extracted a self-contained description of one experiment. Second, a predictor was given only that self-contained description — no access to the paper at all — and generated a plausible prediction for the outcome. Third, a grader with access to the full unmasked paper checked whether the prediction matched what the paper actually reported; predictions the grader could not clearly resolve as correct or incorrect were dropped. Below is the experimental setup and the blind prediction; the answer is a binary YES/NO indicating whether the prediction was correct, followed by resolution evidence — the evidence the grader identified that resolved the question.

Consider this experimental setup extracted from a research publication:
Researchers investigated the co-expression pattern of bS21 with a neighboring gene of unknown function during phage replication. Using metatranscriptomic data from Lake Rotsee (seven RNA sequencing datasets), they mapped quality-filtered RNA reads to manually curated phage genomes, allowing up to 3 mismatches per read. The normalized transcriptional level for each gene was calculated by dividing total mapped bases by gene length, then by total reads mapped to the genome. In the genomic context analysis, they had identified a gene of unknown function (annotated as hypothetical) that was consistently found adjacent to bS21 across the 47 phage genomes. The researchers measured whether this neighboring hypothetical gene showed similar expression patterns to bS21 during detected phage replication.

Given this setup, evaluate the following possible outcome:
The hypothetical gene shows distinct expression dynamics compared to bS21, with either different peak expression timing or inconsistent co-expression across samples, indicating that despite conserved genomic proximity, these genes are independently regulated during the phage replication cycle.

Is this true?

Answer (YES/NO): NO